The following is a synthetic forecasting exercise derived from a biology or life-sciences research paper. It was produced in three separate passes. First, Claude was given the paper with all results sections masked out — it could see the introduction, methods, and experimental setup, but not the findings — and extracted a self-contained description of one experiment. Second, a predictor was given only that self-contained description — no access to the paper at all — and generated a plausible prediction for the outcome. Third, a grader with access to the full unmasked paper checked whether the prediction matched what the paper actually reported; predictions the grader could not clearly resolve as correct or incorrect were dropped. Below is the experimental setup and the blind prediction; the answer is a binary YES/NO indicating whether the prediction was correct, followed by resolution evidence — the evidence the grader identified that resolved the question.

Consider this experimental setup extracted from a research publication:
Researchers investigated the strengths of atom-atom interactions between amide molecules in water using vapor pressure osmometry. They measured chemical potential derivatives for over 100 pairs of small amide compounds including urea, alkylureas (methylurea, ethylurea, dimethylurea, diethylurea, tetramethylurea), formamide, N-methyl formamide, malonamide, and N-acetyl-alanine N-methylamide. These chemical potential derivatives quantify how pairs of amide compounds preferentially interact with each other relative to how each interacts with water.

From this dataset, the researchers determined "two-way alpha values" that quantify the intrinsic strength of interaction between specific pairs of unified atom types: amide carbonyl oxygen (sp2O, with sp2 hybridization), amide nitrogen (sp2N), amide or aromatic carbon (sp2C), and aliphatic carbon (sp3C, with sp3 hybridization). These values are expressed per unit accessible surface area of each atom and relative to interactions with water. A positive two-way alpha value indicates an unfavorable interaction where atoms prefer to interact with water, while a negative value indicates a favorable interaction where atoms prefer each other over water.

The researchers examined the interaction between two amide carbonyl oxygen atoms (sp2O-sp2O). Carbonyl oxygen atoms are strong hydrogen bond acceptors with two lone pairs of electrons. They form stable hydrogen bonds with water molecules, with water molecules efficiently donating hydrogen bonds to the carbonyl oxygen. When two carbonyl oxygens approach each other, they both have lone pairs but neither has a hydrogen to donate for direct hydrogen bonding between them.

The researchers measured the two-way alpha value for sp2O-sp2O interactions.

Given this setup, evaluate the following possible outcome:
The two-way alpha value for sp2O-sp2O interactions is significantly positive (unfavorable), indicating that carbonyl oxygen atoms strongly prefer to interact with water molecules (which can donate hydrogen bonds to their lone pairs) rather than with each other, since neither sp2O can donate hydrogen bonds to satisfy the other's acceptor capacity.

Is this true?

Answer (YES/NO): YES